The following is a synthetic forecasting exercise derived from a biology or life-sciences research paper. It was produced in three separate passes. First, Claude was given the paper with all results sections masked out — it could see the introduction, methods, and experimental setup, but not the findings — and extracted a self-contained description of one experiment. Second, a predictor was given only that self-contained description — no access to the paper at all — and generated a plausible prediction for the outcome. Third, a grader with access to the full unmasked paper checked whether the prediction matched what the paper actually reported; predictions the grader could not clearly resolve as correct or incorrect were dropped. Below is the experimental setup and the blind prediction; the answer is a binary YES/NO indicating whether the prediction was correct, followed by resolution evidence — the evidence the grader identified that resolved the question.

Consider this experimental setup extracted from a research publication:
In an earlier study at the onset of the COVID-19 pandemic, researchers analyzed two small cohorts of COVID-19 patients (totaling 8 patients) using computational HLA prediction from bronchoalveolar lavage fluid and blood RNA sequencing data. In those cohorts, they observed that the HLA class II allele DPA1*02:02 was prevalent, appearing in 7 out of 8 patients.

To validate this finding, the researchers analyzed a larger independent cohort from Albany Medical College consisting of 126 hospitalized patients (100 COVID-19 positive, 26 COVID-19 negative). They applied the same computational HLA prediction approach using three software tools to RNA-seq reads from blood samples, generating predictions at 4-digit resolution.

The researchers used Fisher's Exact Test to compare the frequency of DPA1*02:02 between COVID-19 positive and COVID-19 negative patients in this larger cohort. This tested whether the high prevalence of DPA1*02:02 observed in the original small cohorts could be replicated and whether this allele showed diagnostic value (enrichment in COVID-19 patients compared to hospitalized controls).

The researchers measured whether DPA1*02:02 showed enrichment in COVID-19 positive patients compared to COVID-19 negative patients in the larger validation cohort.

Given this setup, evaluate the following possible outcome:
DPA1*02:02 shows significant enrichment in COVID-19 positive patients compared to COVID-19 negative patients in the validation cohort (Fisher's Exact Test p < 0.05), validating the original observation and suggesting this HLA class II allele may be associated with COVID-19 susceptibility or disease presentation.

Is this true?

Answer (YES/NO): YES